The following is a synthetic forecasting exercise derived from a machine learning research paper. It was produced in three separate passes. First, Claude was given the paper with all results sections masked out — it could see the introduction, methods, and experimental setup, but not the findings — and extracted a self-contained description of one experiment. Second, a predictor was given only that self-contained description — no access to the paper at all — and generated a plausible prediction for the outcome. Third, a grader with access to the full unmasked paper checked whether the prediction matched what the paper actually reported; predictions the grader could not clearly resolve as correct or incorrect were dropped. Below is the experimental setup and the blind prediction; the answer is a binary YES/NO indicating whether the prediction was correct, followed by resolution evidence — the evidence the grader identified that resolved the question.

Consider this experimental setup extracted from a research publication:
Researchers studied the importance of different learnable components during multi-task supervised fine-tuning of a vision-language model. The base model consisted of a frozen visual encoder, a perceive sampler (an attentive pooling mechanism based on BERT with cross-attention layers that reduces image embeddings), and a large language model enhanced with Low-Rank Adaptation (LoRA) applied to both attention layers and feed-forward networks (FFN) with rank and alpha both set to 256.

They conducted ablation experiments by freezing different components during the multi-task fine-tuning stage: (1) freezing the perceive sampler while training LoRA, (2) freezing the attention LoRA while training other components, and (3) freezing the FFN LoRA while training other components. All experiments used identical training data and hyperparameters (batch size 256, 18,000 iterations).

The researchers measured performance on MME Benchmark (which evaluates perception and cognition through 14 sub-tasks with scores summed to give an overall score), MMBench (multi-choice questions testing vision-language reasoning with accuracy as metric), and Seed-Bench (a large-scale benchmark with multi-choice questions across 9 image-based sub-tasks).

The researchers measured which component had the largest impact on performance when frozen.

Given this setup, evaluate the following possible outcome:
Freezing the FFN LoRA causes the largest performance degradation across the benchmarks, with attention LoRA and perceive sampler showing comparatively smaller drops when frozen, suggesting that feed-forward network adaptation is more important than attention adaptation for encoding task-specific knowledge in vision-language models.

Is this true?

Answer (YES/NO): NO